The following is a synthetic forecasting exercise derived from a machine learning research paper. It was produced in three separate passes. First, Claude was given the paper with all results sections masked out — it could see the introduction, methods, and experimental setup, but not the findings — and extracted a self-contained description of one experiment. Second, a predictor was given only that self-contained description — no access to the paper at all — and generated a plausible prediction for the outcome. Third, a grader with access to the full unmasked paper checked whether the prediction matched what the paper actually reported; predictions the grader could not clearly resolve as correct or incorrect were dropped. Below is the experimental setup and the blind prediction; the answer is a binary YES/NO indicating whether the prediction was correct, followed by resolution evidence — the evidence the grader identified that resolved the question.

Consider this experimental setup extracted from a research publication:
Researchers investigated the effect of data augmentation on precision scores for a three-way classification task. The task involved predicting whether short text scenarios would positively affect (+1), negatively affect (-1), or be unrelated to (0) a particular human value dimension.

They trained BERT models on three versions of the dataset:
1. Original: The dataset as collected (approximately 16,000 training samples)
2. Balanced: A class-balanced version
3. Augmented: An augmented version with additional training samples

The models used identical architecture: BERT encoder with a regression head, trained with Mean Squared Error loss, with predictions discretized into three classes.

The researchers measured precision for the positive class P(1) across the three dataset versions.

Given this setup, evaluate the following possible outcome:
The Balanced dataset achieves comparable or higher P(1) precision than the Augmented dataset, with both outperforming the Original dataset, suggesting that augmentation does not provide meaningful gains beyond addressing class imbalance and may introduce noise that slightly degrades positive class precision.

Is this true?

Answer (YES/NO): NO